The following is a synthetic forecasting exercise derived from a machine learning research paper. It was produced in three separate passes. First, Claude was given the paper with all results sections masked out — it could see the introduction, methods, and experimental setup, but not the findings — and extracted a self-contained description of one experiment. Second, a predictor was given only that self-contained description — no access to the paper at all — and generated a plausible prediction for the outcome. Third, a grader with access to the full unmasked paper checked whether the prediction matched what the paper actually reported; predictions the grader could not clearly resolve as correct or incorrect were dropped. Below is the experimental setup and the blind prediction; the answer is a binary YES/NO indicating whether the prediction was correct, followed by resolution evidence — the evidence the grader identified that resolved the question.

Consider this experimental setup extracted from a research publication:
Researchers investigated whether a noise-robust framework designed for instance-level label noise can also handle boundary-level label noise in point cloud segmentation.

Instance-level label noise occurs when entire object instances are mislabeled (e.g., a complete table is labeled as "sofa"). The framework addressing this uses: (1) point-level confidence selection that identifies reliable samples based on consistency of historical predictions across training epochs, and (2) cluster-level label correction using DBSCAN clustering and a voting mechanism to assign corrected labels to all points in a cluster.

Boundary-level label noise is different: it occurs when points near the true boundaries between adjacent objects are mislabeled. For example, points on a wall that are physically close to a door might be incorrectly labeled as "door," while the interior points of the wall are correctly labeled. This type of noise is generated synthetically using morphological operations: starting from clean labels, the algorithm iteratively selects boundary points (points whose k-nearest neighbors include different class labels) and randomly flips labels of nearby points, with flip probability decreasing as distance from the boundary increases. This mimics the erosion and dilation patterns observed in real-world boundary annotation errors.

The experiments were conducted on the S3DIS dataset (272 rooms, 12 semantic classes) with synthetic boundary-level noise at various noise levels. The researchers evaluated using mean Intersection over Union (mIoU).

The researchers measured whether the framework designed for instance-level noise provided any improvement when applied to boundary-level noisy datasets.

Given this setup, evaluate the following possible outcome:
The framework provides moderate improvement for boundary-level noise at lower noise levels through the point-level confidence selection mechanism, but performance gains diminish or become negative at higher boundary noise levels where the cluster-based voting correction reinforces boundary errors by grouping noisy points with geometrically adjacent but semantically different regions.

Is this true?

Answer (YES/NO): NO